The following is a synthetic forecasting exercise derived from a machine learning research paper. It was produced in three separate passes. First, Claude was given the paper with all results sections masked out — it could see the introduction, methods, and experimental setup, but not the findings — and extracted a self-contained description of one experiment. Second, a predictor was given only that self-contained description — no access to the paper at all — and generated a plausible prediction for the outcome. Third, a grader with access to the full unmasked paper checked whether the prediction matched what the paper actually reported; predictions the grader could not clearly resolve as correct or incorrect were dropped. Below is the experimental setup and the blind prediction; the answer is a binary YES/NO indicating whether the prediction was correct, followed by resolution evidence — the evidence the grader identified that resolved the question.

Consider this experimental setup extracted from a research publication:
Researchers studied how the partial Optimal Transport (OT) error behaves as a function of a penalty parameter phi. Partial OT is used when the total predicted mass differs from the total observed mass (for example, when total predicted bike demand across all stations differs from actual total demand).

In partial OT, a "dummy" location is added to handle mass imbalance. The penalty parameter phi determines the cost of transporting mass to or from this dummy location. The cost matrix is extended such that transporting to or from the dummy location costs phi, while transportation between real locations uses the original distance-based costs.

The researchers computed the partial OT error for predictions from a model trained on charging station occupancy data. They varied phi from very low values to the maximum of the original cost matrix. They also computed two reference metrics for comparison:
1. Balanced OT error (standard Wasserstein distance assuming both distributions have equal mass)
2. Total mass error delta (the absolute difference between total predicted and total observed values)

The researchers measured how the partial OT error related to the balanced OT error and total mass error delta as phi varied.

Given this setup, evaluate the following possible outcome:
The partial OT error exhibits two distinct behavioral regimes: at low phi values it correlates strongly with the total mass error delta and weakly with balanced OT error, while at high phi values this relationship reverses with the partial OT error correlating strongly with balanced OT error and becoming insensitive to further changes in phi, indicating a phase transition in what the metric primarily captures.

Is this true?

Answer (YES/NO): NO